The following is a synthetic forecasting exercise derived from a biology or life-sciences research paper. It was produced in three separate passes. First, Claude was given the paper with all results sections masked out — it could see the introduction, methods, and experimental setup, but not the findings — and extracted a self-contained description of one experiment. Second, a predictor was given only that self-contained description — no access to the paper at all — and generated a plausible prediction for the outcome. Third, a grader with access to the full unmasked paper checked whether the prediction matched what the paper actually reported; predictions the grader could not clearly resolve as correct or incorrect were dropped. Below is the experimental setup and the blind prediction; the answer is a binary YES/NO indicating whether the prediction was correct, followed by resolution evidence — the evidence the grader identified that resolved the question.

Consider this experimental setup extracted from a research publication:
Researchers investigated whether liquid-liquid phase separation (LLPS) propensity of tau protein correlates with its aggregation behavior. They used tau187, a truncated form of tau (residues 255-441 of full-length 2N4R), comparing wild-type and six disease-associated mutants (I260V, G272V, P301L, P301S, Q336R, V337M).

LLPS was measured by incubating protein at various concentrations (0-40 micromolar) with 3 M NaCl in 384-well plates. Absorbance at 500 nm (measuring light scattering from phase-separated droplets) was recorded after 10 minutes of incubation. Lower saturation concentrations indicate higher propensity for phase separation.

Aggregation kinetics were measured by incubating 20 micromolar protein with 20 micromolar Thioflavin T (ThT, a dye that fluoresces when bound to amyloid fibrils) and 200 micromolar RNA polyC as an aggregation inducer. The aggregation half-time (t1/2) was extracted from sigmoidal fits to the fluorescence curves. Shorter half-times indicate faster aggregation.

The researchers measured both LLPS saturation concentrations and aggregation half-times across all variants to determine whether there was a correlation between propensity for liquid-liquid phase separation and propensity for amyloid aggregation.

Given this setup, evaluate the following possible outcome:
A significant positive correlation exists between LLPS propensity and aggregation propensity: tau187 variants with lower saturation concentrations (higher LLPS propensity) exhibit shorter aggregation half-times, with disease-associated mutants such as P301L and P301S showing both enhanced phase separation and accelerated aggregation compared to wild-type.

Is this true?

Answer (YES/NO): YES